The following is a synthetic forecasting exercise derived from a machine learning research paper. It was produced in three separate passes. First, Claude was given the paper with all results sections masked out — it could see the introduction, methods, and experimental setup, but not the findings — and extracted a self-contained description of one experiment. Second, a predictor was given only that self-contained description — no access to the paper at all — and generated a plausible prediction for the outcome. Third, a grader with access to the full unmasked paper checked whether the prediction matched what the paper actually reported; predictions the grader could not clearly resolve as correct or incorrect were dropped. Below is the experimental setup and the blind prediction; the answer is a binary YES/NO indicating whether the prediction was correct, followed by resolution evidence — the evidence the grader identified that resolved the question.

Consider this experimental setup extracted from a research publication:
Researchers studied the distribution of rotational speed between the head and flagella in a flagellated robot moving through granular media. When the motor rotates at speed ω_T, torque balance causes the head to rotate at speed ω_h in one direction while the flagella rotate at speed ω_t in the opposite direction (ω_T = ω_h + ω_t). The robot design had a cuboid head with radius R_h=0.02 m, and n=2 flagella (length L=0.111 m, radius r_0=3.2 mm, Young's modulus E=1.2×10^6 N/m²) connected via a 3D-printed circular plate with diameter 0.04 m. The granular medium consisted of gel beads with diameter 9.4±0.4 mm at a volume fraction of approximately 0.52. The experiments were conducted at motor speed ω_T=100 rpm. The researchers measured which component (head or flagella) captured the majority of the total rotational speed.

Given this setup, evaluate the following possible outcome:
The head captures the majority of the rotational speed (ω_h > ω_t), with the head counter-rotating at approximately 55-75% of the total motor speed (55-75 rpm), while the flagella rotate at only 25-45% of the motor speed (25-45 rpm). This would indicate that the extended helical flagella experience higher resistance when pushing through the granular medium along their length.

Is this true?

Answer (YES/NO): NO